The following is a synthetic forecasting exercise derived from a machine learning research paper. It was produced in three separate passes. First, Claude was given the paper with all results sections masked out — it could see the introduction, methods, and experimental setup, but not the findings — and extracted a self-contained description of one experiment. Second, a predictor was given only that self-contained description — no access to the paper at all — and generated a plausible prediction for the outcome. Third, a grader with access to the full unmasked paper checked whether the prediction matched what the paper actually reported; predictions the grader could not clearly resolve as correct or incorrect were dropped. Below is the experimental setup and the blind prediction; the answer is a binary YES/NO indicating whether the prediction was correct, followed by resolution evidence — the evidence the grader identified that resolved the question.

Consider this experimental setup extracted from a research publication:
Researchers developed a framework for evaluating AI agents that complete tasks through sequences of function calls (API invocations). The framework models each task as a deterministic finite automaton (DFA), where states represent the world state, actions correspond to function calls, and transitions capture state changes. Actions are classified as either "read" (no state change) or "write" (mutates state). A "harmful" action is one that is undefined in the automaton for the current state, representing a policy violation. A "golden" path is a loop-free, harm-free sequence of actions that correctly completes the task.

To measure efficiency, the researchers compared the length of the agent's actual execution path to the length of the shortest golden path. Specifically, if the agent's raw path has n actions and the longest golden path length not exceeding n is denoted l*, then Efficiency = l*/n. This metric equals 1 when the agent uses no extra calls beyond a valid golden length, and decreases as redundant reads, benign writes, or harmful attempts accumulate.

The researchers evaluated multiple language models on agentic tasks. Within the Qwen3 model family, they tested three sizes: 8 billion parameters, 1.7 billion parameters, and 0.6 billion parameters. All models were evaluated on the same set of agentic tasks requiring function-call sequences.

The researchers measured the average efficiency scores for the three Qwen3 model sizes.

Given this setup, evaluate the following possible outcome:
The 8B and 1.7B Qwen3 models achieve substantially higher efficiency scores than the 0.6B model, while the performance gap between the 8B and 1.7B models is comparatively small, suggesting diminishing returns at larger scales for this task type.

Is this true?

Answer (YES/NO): NO